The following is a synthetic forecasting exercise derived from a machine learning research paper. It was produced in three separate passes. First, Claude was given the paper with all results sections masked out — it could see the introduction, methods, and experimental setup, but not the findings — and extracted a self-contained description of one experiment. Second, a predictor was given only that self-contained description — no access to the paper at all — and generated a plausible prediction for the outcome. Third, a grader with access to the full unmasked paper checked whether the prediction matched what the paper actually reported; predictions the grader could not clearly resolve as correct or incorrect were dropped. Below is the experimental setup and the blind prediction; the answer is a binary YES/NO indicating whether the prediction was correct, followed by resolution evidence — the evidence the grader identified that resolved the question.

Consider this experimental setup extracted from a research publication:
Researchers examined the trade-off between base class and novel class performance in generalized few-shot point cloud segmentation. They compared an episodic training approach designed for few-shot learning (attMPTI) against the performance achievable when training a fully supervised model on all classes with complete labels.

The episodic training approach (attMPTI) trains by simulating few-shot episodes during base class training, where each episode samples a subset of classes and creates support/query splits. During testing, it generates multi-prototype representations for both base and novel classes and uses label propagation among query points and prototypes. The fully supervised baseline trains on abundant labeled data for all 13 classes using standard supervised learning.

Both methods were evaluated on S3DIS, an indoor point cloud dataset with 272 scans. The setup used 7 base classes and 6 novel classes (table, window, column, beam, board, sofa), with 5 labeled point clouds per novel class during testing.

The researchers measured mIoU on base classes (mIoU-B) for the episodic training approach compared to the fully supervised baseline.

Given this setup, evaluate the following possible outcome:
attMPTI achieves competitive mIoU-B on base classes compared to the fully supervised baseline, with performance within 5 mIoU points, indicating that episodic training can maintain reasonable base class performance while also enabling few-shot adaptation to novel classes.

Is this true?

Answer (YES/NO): NO